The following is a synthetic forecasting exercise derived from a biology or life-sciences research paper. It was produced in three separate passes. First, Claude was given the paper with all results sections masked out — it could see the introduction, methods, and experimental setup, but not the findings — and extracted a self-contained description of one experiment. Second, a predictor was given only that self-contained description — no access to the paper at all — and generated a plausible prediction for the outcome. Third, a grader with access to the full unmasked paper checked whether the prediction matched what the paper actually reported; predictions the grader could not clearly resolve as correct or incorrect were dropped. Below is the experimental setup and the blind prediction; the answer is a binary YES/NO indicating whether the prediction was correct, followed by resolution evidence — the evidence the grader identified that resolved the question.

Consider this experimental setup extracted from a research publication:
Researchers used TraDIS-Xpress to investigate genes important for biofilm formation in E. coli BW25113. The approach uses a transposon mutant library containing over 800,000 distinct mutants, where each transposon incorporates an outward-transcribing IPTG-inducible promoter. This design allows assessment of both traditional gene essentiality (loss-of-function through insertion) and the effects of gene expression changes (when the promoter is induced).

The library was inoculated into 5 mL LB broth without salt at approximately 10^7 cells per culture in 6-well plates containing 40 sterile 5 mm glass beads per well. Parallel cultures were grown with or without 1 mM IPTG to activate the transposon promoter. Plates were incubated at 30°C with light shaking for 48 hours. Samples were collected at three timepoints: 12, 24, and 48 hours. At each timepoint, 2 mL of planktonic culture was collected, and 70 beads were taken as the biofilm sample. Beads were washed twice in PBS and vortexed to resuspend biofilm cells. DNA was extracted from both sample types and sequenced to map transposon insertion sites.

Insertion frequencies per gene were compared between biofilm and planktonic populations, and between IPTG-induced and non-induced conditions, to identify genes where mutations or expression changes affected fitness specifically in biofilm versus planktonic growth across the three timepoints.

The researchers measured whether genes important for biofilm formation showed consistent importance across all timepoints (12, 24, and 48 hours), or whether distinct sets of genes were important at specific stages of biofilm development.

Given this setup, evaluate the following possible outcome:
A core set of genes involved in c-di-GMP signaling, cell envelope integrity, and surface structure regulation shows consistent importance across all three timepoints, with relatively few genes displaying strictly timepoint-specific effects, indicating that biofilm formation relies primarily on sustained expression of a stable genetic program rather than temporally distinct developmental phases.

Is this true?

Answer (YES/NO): NO